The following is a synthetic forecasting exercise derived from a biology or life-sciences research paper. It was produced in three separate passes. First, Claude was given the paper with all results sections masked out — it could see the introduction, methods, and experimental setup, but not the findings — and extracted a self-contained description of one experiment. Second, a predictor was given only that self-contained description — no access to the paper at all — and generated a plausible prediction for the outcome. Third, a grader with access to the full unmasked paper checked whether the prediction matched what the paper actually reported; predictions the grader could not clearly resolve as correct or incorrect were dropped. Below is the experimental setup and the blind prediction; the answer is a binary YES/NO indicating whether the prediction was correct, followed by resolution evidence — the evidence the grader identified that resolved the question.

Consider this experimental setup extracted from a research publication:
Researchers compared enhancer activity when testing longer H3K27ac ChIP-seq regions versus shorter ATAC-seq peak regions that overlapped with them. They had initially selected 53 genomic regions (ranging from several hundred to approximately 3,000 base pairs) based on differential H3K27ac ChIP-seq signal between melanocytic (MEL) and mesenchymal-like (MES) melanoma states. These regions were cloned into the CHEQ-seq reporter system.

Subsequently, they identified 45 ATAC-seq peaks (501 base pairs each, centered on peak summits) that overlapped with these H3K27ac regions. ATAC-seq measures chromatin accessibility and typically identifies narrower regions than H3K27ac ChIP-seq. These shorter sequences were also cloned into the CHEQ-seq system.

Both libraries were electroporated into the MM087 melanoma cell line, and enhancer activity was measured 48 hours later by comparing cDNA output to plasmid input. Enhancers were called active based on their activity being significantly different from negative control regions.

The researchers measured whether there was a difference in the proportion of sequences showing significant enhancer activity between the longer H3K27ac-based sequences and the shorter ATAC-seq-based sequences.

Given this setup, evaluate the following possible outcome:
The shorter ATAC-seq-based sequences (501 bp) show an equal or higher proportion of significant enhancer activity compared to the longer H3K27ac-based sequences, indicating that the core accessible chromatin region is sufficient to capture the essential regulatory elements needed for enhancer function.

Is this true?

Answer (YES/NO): NO